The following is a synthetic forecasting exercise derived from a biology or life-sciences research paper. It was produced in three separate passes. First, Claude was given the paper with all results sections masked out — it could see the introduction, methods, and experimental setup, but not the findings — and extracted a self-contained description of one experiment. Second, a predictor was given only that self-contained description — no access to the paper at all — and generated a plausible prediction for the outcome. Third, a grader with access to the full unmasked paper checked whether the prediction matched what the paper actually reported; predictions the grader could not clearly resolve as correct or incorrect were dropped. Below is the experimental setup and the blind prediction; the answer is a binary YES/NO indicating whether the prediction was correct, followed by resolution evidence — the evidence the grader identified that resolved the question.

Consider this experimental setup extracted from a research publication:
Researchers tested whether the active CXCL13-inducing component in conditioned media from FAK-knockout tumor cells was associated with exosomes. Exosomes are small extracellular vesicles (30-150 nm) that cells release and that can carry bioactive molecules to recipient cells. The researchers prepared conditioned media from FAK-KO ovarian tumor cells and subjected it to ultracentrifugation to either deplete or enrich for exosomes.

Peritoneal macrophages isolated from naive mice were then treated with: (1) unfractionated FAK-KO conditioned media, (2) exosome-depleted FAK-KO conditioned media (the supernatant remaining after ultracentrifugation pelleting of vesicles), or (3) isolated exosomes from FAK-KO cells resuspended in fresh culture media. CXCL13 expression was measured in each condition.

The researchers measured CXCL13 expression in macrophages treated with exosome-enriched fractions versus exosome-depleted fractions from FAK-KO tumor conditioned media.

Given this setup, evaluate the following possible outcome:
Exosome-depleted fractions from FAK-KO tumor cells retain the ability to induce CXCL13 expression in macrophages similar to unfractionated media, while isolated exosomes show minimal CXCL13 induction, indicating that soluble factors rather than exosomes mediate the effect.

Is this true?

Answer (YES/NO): NO